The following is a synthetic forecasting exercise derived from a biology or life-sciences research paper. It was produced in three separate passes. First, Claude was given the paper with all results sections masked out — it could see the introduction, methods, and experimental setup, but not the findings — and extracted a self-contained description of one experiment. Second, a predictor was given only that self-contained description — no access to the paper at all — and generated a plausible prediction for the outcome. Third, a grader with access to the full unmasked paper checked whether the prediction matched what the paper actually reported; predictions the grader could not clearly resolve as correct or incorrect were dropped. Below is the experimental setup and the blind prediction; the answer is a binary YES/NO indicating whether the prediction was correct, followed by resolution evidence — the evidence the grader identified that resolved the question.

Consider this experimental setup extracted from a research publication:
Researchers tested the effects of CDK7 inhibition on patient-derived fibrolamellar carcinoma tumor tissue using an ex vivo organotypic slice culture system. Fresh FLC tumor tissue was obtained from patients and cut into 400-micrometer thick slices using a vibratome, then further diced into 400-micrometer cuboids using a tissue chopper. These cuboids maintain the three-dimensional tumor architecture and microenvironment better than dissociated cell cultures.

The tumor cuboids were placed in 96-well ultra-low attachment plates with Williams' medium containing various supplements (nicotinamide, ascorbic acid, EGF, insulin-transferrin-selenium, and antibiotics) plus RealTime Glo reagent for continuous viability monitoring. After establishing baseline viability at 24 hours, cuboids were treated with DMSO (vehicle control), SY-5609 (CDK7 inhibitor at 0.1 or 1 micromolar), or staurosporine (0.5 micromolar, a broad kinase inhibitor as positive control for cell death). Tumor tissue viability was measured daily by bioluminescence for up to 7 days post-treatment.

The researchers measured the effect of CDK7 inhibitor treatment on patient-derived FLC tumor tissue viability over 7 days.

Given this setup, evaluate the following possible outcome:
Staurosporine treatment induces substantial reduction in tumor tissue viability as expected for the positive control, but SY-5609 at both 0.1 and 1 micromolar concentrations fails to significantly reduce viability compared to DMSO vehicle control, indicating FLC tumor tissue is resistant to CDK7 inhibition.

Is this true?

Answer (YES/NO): NO